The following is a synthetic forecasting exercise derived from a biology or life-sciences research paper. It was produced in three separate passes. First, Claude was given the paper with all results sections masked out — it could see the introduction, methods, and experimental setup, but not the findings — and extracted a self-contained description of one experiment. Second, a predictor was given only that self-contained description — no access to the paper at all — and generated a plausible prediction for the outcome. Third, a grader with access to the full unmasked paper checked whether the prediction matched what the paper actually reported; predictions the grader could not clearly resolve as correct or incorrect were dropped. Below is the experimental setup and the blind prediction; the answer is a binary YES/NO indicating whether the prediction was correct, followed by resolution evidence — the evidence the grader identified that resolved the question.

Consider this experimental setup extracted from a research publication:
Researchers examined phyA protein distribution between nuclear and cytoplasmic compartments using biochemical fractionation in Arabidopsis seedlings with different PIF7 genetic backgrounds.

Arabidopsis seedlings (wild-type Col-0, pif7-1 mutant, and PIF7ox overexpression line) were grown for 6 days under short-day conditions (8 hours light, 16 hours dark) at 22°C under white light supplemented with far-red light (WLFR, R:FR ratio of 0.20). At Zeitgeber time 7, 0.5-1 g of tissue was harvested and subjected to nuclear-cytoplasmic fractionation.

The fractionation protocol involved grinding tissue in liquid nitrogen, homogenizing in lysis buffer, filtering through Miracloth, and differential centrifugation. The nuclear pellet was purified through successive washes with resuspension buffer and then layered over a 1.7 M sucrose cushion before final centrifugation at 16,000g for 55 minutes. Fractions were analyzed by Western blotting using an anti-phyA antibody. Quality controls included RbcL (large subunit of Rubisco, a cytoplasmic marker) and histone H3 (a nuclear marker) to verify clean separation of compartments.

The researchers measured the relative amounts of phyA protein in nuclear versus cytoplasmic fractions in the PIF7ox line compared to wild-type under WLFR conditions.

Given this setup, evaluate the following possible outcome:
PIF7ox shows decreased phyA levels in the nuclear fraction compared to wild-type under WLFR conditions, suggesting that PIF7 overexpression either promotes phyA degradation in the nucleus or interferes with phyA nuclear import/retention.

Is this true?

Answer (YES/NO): YES